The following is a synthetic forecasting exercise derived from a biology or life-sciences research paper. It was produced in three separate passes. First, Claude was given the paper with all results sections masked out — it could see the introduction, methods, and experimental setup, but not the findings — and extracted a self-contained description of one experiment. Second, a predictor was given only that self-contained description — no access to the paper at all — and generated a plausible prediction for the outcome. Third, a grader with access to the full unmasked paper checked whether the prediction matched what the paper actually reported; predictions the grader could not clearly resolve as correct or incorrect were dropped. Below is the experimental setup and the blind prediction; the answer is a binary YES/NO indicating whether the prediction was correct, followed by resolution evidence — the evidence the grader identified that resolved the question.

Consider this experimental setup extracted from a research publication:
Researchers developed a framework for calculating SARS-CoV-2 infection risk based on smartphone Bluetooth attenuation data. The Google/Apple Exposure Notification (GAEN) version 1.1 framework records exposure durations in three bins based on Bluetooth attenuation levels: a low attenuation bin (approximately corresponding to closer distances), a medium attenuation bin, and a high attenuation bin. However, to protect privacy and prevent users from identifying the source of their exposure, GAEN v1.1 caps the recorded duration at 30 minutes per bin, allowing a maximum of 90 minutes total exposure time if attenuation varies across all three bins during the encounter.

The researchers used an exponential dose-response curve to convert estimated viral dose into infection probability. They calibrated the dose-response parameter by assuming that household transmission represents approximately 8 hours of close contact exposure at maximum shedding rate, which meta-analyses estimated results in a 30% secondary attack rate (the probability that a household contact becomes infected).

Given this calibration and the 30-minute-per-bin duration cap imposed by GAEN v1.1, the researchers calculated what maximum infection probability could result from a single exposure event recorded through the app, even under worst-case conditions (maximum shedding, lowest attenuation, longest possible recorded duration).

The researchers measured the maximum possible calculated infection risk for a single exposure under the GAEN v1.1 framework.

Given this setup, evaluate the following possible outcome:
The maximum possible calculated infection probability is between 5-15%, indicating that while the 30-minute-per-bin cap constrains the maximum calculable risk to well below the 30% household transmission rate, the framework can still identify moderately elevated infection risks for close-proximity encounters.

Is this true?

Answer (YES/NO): NO